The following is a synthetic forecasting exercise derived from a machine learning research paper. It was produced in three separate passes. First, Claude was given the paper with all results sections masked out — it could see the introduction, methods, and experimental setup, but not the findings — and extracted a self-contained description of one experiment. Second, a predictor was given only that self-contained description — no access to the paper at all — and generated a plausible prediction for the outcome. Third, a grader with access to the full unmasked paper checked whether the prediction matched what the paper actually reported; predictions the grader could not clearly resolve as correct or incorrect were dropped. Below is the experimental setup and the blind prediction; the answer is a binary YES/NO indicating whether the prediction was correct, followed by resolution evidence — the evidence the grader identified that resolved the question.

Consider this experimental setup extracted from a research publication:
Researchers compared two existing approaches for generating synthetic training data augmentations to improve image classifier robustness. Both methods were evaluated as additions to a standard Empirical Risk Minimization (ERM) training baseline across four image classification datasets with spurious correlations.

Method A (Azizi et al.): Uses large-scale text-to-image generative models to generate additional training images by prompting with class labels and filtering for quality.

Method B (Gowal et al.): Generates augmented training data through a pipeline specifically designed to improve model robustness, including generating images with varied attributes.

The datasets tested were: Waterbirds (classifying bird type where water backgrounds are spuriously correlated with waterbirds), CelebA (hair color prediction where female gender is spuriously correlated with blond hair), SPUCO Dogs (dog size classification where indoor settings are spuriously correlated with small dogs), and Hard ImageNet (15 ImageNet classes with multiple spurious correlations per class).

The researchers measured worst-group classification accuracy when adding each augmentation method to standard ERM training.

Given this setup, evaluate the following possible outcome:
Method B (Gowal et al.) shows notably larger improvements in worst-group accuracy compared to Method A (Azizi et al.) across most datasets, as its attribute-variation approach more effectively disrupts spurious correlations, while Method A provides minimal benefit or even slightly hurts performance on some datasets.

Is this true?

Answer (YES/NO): YES